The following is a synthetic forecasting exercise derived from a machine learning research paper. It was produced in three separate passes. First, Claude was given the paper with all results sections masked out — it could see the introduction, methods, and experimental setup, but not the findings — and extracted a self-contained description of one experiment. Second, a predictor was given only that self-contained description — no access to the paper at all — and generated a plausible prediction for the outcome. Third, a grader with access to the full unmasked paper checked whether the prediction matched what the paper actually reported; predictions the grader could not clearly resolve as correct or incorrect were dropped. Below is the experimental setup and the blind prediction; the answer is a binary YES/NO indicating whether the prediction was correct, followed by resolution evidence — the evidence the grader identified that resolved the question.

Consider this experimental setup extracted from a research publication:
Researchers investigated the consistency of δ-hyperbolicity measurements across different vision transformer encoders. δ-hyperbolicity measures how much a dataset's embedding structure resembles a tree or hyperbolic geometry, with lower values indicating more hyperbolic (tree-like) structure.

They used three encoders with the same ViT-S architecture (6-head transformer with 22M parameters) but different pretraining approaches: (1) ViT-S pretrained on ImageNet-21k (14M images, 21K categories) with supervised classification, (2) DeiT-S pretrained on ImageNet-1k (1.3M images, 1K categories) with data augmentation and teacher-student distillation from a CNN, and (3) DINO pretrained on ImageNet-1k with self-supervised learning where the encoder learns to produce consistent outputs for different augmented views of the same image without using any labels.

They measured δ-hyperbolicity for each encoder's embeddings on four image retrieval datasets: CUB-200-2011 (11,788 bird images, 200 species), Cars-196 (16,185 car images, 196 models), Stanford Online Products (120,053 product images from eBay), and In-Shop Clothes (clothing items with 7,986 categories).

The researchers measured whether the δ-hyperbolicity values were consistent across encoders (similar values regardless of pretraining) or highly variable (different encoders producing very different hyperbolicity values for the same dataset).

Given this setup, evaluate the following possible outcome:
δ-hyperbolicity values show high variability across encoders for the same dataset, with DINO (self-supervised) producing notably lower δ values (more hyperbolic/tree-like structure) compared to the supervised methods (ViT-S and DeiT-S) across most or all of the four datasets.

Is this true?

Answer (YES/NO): NO